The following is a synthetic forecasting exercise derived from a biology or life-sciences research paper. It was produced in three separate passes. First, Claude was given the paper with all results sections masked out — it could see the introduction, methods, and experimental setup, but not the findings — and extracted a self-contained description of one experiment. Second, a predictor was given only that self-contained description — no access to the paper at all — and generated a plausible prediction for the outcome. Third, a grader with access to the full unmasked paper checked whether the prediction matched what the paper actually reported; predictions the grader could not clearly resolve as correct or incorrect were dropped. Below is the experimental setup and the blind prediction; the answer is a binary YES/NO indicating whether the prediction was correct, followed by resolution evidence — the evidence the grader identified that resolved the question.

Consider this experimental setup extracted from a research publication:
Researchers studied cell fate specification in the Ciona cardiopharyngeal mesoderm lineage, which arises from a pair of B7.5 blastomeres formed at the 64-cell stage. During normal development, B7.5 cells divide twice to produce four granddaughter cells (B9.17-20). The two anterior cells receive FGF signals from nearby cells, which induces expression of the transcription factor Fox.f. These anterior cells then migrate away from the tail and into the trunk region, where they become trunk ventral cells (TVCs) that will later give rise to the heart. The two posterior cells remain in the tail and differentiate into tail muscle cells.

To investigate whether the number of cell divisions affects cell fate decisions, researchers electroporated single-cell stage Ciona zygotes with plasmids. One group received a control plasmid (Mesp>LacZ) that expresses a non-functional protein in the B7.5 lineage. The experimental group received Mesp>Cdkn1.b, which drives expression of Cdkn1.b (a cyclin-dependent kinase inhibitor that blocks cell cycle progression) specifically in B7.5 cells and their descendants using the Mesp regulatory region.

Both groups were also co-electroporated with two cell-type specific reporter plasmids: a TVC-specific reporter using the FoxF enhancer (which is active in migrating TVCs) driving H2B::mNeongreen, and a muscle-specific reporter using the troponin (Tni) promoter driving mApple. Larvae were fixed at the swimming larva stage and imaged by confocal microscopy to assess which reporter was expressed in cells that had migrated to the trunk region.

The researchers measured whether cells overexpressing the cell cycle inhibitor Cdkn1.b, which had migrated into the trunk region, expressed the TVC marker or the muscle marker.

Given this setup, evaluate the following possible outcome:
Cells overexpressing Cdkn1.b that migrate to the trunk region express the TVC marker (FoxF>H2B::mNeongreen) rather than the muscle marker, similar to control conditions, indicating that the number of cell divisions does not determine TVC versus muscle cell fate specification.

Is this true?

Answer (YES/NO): NO